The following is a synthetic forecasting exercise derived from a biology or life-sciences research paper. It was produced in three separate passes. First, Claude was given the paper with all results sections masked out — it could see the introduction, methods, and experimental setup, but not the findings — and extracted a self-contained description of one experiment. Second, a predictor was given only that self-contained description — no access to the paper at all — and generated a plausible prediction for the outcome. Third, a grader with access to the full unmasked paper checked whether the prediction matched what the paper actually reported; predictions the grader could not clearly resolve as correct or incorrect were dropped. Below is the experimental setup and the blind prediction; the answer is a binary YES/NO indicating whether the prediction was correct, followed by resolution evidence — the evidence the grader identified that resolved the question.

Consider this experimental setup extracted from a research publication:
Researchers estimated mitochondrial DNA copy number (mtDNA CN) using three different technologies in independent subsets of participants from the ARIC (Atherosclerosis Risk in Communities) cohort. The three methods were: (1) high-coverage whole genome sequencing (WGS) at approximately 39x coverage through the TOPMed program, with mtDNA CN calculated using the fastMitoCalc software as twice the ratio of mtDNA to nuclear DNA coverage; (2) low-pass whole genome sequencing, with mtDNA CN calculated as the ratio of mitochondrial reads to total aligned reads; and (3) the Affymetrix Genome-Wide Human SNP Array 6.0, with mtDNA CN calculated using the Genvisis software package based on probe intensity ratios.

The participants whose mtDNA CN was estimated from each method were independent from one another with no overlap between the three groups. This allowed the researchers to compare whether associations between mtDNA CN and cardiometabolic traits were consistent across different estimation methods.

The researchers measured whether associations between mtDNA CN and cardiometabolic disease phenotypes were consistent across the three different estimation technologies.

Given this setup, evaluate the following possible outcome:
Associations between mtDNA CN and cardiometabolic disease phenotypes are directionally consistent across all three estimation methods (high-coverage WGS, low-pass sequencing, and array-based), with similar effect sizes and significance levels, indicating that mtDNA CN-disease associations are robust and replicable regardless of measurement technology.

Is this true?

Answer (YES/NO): NO